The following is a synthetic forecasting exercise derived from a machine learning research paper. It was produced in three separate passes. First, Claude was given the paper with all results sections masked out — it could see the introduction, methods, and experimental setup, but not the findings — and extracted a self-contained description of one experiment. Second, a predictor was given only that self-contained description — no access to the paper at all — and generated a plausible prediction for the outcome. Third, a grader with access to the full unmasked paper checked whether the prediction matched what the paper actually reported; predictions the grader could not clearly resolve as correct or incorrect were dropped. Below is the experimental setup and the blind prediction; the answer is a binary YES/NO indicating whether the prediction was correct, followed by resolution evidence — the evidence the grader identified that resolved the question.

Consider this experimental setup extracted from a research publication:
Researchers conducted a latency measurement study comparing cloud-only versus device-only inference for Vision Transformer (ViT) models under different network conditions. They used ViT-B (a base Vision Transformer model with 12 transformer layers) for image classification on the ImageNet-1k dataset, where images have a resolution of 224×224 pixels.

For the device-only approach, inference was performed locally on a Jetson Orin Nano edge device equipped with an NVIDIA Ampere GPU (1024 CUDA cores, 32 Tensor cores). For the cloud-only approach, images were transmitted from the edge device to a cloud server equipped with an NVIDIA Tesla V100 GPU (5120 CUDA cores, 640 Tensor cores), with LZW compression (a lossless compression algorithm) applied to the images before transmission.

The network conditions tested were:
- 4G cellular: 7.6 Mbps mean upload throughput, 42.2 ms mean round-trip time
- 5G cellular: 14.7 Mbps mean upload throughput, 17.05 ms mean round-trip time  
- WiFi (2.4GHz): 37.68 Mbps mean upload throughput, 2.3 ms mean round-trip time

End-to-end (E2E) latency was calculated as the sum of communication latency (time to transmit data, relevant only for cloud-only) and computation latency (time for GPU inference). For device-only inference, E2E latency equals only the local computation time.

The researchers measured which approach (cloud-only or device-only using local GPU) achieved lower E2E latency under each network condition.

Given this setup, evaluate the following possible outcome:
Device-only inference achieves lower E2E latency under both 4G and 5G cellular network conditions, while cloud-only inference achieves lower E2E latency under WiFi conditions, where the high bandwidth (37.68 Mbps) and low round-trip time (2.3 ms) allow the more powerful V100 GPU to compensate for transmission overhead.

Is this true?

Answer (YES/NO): YES